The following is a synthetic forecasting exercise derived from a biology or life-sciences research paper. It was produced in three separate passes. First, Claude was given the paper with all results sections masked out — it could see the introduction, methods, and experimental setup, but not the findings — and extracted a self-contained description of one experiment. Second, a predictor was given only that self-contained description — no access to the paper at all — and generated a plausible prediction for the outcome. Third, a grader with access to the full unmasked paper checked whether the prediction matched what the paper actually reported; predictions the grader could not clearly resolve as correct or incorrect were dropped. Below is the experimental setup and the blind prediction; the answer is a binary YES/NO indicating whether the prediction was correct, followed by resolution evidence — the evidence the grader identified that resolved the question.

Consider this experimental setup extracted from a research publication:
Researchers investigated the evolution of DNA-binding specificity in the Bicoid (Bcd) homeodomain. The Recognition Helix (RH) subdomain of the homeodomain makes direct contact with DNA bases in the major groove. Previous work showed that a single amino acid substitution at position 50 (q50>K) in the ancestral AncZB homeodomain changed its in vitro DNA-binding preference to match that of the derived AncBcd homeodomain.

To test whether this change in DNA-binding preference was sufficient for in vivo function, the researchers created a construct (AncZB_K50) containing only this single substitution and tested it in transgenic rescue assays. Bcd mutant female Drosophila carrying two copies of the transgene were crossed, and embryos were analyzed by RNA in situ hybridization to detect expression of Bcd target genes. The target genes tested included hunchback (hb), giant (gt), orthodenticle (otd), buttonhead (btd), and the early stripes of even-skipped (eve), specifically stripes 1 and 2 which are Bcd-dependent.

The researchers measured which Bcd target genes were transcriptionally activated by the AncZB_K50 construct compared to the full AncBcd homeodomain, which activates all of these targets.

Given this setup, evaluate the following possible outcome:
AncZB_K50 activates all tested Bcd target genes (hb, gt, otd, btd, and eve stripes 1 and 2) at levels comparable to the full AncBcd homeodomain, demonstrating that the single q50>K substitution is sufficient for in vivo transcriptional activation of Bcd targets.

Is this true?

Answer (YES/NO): NO